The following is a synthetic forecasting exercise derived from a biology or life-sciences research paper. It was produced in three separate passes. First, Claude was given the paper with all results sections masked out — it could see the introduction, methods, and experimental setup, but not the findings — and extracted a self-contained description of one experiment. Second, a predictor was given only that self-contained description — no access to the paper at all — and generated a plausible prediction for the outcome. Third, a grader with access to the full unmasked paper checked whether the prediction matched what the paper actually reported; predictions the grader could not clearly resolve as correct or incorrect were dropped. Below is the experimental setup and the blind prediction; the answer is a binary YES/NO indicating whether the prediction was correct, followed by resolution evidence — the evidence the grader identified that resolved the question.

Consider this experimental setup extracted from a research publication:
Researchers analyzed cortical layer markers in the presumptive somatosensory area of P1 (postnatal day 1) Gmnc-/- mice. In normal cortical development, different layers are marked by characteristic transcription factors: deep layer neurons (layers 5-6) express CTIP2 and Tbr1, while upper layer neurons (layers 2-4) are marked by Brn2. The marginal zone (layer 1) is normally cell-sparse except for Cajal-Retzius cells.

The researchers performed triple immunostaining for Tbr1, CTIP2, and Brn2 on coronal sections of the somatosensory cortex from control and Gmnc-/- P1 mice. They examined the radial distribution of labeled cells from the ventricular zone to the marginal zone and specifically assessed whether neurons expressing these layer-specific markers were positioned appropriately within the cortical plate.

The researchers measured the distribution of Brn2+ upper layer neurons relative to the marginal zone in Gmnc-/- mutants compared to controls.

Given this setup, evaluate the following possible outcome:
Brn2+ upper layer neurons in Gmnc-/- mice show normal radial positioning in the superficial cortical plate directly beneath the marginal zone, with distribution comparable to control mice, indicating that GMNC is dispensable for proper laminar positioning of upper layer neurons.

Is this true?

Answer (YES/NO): NO